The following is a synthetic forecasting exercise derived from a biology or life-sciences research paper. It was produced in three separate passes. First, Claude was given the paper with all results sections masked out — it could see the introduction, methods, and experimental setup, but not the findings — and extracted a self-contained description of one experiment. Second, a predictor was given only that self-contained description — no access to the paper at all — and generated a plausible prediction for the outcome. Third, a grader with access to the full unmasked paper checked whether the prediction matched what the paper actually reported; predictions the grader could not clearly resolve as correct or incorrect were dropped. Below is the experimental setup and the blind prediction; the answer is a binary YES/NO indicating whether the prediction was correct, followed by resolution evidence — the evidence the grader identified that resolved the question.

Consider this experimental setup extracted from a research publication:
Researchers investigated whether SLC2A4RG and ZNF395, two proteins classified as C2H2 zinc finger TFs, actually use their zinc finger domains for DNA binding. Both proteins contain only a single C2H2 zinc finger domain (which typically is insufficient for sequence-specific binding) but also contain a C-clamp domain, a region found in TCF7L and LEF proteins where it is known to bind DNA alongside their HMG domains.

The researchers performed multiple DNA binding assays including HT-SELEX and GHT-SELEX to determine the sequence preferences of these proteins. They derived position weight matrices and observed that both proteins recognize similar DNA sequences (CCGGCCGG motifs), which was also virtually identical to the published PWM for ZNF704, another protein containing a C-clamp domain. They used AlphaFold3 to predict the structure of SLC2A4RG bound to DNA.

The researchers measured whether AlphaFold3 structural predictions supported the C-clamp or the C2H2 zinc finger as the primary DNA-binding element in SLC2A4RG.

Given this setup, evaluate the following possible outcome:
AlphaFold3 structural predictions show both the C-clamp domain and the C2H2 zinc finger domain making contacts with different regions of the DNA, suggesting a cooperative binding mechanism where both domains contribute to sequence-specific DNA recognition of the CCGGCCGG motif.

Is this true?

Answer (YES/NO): NO